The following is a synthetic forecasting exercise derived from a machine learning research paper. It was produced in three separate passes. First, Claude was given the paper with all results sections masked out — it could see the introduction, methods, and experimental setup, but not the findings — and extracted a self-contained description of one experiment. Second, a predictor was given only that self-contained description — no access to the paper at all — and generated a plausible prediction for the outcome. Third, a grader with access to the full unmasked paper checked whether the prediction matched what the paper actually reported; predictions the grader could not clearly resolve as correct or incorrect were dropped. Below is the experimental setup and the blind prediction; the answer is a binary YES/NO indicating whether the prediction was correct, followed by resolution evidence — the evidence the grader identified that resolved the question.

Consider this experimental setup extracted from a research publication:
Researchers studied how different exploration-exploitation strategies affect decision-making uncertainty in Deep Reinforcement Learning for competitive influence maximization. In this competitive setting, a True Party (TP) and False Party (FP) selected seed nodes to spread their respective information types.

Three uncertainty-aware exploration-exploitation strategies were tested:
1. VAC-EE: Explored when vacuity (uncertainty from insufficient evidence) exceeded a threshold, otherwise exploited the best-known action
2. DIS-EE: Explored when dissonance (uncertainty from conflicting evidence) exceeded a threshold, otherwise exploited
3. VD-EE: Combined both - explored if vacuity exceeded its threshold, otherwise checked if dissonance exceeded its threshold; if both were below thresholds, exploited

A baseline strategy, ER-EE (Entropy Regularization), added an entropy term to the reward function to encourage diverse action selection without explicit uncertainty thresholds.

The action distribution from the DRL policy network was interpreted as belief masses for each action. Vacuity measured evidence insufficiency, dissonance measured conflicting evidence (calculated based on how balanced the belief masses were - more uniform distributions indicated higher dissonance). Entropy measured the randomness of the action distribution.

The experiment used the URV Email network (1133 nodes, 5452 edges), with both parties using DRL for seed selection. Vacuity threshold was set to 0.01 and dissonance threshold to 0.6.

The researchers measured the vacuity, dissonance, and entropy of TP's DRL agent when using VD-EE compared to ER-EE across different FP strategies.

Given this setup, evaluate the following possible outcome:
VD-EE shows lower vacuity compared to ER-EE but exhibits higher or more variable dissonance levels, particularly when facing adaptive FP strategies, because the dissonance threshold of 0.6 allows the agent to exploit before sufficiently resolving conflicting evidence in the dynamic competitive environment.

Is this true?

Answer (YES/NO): NO